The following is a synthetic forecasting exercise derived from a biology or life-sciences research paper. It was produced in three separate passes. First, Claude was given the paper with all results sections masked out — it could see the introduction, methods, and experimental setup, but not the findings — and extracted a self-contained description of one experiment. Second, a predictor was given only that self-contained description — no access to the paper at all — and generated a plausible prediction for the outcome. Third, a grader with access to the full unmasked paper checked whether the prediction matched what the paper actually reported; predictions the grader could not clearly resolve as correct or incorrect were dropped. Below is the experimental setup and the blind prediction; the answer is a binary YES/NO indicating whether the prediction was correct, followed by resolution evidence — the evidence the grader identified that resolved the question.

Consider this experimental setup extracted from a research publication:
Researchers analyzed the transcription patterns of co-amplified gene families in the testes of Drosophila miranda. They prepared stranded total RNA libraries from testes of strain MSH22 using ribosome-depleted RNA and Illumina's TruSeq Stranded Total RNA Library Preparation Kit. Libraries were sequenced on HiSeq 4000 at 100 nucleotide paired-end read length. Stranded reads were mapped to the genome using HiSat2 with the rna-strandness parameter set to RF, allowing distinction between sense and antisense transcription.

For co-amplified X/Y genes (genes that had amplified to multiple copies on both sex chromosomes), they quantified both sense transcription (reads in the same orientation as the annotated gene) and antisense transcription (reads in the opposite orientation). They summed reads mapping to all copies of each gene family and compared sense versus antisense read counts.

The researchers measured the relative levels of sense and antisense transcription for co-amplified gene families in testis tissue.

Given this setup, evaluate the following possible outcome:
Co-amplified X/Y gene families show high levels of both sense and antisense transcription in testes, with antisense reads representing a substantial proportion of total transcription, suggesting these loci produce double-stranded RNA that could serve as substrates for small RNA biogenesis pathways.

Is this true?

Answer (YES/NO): YES